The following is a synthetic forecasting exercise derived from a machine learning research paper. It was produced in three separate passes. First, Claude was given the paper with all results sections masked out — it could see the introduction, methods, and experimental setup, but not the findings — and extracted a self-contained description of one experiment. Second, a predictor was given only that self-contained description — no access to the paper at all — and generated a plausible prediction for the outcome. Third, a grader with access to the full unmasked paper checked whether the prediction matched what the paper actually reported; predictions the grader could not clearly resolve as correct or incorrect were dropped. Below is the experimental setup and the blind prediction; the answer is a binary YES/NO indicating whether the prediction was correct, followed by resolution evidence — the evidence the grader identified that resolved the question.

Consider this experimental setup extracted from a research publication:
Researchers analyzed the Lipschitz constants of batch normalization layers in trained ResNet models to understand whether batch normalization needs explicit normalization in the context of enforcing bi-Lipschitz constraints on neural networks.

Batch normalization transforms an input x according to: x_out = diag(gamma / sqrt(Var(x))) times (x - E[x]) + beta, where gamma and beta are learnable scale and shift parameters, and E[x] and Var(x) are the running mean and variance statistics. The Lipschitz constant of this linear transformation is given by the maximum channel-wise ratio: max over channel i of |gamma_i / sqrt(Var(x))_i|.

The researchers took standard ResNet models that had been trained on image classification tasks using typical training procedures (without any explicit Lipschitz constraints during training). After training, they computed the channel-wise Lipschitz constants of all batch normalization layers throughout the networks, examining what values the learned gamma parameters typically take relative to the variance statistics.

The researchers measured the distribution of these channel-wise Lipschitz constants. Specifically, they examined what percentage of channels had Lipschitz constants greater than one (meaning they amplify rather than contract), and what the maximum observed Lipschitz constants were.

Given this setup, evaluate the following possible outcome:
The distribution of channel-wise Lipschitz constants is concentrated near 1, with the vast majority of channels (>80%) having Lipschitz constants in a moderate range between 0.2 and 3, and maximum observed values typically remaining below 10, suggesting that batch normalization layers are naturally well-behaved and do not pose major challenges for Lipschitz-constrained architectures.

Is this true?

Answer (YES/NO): NO